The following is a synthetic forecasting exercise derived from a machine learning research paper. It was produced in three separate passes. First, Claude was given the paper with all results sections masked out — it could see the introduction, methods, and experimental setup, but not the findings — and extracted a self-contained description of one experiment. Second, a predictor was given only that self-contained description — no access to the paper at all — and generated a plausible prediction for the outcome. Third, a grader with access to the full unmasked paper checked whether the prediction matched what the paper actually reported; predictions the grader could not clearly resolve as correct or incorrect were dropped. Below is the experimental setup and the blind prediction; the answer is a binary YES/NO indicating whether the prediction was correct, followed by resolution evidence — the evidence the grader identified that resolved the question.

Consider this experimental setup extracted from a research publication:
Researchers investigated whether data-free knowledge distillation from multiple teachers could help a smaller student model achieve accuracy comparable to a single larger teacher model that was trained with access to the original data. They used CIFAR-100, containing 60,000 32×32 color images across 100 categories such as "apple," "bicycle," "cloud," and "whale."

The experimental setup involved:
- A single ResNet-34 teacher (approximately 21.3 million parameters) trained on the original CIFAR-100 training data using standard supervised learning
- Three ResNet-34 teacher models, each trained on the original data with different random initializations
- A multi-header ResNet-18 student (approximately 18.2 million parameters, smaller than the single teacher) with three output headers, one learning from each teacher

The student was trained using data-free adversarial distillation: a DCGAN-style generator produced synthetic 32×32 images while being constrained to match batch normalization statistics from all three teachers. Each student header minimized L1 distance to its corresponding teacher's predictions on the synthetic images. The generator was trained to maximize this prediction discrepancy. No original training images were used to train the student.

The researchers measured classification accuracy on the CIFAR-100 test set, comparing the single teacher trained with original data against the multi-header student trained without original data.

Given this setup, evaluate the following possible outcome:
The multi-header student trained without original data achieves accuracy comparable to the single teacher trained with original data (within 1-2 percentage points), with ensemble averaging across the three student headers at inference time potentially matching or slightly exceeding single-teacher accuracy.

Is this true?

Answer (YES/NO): NO